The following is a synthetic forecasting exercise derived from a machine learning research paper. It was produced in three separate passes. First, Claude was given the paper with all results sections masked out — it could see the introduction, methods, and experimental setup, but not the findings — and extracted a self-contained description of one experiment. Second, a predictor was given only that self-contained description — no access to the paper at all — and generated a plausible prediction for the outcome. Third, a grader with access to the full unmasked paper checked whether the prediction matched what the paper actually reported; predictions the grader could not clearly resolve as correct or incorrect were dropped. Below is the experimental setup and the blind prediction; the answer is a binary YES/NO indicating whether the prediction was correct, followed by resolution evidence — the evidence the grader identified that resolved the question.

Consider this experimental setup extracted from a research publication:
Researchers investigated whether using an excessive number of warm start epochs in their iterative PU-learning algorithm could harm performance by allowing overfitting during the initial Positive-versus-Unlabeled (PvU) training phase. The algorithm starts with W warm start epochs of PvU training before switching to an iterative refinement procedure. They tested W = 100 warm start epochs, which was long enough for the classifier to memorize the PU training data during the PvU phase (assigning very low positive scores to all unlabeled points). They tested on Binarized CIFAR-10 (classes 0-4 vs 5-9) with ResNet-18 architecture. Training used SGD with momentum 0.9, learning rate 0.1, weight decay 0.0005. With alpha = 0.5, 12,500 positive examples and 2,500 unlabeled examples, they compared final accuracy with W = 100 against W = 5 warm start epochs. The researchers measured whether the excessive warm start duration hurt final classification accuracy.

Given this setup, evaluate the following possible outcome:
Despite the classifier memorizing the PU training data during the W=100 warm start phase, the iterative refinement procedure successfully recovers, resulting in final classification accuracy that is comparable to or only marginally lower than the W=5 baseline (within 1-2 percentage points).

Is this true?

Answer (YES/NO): YES